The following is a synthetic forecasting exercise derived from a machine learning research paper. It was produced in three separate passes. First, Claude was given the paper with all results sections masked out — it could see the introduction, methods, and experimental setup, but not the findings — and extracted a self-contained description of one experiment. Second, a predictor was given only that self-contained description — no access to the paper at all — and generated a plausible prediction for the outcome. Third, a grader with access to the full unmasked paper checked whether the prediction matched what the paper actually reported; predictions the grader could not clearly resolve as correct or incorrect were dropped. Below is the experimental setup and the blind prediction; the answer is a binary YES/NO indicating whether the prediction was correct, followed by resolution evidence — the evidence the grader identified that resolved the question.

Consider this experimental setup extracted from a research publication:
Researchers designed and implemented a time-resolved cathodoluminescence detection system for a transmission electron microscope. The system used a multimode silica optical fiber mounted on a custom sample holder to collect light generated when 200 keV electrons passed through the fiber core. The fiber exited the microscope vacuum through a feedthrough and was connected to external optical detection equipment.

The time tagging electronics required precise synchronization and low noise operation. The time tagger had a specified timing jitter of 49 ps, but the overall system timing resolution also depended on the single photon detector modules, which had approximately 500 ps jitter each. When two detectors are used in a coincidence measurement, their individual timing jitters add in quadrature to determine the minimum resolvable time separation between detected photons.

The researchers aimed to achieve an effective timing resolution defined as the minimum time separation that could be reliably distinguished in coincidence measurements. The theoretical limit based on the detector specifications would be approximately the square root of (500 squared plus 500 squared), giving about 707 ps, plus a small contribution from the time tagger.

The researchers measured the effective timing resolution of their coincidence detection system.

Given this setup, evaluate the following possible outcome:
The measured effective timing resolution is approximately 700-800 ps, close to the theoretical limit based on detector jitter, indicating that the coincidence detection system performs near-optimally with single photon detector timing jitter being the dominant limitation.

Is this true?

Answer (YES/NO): NO